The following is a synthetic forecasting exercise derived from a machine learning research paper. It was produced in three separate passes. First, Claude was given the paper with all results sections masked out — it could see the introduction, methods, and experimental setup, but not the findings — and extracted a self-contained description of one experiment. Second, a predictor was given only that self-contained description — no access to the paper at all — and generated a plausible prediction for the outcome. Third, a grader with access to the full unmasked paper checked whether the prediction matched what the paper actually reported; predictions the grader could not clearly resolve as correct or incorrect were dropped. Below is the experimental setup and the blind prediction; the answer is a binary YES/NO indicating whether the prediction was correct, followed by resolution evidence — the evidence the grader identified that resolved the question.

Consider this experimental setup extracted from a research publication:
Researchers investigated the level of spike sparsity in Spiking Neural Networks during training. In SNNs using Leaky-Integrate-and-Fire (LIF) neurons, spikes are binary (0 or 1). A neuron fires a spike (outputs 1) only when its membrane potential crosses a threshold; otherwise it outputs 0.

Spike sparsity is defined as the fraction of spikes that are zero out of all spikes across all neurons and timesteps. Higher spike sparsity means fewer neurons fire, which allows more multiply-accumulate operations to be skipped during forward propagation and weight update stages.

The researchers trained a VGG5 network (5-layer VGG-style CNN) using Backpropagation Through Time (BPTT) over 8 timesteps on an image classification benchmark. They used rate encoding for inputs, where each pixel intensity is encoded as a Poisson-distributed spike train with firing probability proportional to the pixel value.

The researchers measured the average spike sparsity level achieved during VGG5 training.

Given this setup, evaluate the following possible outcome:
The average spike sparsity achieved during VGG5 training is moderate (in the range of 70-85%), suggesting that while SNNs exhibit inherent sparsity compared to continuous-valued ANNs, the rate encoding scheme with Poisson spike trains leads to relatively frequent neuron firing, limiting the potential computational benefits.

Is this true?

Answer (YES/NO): NO